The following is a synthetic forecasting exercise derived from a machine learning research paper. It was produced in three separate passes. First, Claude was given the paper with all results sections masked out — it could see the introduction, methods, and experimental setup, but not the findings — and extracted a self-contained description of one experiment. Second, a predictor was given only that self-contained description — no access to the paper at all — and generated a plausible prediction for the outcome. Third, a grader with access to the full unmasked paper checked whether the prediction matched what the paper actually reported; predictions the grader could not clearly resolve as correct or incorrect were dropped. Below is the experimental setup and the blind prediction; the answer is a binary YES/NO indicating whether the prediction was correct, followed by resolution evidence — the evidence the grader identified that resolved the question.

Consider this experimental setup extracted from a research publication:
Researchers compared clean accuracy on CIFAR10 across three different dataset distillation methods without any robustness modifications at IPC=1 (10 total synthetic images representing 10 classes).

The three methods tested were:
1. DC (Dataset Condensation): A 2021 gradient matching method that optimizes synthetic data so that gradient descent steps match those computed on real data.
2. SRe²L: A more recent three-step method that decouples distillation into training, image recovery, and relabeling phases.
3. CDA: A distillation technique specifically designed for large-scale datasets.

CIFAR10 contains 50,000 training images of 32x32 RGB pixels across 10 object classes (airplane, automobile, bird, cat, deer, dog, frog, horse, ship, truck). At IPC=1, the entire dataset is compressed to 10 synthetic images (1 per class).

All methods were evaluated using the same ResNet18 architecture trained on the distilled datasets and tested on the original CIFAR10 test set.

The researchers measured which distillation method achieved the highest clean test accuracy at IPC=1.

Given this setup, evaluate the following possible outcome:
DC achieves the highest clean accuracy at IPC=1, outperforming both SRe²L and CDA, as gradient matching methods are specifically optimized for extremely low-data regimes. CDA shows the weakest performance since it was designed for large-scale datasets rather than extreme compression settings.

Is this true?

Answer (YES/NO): YES